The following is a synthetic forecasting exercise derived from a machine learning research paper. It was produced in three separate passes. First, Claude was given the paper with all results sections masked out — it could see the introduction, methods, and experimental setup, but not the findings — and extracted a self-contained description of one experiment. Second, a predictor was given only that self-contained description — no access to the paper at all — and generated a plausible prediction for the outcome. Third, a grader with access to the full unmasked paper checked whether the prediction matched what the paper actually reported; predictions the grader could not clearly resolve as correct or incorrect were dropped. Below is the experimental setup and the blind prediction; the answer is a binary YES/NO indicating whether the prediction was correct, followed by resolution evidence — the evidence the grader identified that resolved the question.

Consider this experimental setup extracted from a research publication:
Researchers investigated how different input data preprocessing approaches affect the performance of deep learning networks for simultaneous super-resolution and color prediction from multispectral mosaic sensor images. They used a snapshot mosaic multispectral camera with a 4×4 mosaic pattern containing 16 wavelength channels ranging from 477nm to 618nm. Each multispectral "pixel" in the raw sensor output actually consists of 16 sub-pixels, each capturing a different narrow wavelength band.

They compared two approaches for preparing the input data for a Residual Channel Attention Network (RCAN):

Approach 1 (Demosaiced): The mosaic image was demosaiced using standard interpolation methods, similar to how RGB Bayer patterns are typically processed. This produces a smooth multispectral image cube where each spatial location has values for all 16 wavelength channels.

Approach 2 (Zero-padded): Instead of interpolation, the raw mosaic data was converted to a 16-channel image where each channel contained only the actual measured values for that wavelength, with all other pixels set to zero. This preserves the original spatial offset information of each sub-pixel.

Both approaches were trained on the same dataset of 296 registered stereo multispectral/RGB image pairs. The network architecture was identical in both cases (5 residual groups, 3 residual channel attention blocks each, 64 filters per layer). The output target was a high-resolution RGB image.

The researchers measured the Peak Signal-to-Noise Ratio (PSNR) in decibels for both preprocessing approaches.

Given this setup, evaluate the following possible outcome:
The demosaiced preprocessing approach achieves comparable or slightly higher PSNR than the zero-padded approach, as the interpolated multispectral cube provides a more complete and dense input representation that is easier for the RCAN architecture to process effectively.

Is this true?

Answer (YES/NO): NO